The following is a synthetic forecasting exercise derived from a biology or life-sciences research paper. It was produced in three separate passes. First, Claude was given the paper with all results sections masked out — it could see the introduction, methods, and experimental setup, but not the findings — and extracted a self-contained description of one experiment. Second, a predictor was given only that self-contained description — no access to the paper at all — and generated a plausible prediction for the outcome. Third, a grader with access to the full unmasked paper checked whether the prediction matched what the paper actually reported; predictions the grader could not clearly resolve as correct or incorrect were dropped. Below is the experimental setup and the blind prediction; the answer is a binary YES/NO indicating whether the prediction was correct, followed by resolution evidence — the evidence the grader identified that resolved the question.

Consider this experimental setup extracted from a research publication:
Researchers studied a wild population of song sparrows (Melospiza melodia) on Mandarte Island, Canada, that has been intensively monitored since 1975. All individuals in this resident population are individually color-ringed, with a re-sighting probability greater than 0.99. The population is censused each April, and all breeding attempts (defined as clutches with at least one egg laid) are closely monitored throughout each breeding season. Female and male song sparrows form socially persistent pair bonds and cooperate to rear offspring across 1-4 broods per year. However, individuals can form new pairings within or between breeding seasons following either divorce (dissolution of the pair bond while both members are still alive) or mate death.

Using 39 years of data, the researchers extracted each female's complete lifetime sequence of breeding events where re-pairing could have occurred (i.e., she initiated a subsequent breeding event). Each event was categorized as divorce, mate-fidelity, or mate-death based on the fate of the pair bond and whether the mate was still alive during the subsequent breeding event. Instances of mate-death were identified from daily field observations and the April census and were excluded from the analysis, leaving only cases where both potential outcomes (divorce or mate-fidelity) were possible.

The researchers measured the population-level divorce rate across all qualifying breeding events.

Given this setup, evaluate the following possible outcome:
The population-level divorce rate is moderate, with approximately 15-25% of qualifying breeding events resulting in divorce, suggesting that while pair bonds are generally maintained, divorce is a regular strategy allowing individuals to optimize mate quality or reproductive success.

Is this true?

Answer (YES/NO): NO